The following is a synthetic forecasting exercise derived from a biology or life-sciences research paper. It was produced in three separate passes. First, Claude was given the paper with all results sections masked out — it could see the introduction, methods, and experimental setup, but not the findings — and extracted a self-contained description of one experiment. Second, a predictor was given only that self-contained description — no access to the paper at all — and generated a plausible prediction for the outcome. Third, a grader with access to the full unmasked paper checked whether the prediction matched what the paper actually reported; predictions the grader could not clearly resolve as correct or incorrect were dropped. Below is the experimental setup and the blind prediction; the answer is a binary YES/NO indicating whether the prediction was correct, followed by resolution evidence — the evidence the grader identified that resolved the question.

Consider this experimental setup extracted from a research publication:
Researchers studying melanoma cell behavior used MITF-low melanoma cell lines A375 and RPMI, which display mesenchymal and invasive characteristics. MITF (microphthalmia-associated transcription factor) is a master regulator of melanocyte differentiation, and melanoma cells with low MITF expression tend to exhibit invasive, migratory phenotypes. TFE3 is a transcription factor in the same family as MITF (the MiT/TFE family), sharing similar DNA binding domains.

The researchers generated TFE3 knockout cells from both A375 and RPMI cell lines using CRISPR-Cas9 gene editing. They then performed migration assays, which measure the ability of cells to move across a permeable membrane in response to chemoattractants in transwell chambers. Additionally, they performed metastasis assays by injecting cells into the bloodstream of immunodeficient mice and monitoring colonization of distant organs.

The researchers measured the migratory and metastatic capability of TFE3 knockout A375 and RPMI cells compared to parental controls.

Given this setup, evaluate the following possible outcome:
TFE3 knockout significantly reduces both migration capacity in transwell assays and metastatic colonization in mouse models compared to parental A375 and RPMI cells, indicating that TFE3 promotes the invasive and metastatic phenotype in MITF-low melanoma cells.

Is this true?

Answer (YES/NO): YES